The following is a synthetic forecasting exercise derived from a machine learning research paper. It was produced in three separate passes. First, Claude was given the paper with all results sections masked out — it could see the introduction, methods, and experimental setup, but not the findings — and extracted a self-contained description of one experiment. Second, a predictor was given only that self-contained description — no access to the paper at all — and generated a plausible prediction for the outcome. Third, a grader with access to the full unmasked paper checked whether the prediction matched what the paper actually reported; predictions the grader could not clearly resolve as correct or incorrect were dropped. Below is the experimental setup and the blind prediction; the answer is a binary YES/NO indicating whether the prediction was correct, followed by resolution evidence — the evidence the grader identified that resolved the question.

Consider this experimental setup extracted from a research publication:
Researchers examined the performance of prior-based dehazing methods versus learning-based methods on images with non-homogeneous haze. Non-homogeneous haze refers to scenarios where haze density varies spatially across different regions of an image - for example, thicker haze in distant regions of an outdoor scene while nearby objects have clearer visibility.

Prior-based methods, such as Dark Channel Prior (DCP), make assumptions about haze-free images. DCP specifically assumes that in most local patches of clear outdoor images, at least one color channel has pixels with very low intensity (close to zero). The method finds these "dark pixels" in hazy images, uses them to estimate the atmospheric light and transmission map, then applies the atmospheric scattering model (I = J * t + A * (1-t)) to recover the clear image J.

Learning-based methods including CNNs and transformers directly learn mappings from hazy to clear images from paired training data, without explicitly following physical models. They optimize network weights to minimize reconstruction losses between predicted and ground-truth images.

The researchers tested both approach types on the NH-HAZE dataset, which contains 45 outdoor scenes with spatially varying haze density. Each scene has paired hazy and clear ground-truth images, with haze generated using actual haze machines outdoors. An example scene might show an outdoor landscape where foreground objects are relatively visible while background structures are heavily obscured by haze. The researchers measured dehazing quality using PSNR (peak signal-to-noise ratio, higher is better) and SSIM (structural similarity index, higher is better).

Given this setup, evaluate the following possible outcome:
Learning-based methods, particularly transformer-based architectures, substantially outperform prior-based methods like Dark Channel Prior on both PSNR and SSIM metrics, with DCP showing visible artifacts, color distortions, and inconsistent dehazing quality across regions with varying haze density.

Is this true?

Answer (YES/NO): NO